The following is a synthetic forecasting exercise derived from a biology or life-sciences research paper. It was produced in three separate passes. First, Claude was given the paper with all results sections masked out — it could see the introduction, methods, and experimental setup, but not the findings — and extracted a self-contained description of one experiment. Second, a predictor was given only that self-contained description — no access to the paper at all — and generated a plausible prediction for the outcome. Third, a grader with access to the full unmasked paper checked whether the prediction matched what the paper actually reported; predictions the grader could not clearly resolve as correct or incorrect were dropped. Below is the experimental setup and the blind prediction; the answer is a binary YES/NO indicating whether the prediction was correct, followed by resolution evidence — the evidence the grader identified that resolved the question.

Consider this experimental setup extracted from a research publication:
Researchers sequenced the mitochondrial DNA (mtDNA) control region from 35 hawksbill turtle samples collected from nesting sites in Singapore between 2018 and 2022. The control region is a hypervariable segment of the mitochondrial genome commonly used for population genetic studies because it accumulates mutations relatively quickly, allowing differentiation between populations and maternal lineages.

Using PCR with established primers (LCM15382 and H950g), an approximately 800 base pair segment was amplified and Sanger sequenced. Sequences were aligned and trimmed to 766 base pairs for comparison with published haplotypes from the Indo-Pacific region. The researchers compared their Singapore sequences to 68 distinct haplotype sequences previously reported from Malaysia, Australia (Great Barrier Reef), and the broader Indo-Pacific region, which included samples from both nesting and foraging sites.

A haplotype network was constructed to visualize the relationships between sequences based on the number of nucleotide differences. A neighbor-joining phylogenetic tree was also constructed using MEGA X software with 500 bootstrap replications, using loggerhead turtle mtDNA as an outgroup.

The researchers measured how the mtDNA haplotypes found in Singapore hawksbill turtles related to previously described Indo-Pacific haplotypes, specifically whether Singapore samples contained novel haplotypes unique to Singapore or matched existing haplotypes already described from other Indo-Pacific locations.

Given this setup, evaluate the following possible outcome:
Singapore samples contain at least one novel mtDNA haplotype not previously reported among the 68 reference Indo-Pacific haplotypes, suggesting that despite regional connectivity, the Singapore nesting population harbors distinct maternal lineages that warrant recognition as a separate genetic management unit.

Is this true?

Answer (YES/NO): NO